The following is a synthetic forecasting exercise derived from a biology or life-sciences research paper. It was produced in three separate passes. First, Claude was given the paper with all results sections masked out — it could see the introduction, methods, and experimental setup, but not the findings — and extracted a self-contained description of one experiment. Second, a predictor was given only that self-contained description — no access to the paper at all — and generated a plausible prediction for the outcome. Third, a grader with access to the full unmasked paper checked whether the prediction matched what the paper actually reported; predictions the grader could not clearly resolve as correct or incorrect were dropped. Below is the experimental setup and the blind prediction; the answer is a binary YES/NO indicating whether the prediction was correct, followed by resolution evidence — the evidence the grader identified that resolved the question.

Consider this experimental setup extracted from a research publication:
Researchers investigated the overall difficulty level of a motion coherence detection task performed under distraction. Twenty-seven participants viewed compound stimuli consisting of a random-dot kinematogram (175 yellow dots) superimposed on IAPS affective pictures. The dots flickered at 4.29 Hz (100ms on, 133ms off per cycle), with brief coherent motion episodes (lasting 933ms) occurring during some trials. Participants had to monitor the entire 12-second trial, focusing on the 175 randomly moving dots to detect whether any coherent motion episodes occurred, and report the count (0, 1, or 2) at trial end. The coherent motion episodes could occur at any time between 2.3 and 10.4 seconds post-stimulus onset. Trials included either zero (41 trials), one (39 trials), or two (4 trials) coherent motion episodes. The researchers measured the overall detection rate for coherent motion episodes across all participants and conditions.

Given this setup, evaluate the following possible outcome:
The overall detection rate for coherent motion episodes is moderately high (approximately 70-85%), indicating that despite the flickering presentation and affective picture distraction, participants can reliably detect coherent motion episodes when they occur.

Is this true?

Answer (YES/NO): NO